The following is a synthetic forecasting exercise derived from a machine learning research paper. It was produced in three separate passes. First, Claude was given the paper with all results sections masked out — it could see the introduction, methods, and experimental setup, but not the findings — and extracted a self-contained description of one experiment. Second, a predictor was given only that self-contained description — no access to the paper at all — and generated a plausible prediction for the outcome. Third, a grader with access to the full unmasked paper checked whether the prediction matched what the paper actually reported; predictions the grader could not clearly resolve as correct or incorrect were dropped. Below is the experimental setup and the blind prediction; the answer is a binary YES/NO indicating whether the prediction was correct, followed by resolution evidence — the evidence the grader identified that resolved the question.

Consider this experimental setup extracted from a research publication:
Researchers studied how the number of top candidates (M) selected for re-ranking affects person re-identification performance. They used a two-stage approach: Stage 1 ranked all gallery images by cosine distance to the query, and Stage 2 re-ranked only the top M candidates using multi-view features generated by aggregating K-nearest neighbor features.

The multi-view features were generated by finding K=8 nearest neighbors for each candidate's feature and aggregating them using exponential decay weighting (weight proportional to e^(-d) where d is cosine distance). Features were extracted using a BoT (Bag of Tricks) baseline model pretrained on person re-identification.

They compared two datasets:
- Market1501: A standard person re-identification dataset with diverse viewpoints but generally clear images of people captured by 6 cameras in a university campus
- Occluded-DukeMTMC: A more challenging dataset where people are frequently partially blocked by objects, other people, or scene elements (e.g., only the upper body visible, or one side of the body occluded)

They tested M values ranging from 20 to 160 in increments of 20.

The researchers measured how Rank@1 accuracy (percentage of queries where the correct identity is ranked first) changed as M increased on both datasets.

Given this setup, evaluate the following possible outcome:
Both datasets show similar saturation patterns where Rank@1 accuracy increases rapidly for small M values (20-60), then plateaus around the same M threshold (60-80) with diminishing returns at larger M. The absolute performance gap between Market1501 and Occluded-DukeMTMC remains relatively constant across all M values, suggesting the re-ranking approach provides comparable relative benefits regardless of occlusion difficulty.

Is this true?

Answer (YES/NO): NO